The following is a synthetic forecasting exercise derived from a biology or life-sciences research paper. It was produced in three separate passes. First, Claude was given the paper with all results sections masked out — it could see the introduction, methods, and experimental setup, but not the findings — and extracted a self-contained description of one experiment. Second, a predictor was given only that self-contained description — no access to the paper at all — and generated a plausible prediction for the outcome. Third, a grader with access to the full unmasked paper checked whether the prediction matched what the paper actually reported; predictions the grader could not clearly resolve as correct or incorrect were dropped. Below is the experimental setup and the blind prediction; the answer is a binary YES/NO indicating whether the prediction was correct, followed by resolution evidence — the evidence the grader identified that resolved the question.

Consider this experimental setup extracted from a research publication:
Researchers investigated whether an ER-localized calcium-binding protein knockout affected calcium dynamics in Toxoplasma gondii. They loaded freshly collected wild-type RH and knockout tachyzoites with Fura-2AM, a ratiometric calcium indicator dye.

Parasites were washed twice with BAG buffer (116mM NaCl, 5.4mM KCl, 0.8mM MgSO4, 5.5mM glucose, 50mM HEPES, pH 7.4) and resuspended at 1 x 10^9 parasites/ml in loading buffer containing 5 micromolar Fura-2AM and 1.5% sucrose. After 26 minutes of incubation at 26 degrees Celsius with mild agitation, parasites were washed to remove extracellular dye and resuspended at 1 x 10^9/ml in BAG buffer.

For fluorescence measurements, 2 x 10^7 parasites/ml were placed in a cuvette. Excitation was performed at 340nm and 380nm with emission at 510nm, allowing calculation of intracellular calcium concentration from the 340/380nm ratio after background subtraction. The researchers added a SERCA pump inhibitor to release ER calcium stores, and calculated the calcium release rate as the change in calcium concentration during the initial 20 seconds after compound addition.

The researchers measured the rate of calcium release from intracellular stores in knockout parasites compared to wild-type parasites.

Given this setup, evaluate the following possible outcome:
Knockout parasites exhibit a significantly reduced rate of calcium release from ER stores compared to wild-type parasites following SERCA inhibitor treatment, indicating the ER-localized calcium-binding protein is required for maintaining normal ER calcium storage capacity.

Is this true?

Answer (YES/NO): NO